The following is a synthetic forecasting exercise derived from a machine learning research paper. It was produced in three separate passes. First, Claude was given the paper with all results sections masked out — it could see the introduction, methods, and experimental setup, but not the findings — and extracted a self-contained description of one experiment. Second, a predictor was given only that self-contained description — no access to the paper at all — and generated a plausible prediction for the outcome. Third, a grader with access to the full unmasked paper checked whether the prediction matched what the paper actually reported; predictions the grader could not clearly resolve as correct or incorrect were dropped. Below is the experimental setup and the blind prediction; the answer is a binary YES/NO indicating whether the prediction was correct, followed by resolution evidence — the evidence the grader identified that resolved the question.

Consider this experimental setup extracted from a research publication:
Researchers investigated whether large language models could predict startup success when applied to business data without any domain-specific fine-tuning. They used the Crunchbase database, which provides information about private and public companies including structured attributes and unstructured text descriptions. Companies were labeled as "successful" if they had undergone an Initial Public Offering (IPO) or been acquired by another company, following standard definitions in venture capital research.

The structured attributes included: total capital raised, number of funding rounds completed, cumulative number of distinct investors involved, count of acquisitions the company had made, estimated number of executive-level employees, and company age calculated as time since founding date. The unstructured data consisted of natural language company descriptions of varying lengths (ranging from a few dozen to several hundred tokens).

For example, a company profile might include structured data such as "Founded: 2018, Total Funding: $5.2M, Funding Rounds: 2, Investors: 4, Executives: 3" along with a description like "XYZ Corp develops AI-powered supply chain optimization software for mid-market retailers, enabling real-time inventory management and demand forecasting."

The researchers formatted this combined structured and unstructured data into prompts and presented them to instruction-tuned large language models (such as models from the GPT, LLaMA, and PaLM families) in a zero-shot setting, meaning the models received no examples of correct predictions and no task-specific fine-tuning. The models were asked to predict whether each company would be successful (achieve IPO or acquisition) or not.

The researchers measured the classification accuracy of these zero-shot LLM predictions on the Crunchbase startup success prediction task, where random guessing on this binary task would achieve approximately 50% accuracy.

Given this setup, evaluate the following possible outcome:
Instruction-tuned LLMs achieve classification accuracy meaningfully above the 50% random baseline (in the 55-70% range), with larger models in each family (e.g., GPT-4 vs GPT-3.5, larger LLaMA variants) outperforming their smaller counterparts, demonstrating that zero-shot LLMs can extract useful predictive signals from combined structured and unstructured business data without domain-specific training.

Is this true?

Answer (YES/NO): NO